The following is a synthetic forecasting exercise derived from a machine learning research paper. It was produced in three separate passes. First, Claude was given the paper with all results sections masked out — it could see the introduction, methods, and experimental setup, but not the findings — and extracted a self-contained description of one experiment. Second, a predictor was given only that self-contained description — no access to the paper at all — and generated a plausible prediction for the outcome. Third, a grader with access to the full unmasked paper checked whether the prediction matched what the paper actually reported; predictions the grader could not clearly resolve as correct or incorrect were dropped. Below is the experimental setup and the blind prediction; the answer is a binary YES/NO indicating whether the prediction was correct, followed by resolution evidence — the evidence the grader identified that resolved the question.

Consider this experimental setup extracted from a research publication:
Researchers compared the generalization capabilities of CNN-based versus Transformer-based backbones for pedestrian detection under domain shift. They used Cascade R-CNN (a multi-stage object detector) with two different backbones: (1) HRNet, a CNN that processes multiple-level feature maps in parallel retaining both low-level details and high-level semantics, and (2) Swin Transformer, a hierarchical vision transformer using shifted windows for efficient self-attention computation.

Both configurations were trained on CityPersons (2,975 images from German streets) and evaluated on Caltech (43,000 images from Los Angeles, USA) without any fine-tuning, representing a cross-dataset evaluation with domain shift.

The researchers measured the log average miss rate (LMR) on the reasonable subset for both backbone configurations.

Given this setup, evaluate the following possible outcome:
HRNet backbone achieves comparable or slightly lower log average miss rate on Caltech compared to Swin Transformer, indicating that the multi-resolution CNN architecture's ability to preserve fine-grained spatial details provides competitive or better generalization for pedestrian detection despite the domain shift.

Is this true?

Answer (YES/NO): YES